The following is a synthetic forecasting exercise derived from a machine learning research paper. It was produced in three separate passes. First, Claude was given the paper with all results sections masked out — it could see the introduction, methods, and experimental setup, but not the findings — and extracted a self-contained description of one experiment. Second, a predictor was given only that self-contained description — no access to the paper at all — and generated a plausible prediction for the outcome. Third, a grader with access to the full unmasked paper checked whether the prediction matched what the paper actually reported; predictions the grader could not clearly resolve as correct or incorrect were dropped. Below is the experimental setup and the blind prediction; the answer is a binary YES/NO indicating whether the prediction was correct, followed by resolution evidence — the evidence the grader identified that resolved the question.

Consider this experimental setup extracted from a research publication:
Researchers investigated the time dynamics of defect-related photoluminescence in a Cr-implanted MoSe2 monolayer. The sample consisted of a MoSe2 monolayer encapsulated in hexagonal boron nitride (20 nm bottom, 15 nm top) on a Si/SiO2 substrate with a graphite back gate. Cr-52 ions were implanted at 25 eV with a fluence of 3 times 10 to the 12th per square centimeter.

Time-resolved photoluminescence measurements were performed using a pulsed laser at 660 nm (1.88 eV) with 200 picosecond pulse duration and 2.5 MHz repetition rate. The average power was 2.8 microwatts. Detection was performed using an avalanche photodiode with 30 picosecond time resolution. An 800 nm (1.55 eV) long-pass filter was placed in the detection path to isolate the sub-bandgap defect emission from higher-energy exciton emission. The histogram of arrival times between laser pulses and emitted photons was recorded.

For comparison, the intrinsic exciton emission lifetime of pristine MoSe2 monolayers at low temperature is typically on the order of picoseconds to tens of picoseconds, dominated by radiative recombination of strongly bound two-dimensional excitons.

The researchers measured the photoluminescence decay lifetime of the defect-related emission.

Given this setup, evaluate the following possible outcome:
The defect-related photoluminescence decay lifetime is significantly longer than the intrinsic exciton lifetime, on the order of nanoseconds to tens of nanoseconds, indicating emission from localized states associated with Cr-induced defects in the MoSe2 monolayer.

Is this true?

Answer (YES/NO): YES